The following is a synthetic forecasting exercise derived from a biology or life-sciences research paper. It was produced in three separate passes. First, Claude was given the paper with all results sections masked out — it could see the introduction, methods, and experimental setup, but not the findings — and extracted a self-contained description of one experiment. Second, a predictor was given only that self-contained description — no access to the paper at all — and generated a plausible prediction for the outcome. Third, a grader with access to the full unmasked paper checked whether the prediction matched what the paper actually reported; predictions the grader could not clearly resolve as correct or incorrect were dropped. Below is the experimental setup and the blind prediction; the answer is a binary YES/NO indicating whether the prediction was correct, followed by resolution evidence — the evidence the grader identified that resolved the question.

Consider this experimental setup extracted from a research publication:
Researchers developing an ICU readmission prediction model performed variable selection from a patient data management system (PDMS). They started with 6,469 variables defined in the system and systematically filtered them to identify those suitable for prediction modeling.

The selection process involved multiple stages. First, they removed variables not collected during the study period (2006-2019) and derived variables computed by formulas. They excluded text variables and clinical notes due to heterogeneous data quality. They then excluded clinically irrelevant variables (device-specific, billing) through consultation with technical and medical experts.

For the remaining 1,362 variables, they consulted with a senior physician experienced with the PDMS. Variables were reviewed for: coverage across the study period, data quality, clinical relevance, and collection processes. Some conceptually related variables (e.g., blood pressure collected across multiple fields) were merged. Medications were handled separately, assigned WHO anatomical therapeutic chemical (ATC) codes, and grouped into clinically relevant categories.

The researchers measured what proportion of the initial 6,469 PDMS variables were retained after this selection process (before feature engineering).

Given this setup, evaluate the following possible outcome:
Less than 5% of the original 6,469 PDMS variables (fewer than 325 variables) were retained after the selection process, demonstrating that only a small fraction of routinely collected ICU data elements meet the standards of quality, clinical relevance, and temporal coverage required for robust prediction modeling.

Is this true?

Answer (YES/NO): YES